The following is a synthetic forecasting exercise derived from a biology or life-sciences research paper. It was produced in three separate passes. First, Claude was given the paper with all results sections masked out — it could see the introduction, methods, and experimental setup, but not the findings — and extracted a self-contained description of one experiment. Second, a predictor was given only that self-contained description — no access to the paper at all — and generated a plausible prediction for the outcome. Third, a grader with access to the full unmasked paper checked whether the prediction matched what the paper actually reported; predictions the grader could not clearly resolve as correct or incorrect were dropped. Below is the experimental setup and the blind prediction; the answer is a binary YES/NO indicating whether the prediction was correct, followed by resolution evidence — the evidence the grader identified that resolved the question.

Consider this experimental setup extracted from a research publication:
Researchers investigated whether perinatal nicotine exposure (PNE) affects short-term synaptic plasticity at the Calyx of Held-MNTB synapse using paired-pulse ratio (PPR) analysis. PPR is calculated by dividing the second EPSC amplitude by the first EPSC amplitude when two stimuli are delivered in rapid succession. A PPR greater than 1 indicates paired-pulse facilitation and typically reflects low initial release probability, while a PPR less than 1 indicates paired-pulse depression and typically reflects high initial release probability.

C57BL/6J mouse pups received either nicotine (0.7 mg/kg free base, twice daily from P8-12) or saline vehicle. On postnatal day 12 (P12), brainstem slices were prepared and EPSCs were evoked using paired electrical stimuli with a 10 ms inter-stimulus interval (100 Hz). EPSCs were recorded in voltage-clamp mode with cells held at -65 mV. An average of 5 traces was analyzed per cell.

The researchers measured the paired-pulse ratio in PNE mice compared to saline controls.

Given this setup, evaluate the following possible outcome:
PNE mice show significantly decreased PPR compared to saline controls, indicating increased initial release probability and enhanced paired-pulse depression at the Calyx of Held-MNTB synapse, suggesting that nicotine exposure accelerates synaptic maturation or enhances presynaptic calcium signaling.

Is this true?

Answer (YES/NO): NO